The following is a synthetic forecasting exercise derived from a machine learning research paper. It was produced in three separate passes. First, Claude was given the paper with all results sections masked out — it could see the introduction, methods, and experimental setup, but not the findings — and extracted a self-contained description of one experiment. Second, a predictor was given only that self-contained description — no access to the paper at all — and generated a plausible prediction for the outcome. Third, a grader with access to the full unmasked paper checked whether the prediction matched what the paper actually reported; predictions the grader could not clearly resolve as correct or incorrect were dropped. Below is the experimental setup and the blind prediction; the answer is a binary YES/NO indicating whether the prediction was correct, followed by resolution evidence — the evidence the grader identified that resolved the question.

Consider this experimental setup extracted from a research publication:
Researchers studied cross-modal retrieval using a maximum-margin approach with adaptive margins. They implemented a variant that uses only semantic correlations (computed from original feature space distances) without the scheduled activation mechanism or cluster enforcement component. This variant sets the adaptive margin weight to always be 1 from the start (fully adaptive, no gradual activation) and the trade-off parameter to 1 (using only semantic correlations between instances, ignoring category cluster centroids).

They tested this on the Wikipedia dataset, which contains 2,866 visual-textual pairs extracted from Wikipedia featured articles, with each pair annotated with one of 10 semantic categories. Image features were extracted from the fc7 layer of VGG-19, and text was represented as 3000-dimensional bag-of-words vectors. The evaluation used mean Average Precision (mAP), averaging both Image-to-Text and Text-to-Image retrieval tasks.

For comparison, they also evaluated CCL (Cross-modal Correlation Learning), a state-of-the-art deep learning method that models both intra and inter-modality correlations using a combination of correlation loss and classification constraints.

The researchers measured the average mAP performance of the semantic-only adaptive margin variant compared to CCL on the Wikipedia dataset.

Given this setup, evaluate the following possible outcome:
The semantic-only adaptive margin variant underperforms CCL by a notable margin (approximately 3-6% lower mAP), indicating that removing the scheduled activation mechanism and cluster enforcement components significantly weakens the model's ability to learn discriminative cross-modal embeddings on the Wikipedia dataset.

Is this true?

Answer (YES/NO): NO